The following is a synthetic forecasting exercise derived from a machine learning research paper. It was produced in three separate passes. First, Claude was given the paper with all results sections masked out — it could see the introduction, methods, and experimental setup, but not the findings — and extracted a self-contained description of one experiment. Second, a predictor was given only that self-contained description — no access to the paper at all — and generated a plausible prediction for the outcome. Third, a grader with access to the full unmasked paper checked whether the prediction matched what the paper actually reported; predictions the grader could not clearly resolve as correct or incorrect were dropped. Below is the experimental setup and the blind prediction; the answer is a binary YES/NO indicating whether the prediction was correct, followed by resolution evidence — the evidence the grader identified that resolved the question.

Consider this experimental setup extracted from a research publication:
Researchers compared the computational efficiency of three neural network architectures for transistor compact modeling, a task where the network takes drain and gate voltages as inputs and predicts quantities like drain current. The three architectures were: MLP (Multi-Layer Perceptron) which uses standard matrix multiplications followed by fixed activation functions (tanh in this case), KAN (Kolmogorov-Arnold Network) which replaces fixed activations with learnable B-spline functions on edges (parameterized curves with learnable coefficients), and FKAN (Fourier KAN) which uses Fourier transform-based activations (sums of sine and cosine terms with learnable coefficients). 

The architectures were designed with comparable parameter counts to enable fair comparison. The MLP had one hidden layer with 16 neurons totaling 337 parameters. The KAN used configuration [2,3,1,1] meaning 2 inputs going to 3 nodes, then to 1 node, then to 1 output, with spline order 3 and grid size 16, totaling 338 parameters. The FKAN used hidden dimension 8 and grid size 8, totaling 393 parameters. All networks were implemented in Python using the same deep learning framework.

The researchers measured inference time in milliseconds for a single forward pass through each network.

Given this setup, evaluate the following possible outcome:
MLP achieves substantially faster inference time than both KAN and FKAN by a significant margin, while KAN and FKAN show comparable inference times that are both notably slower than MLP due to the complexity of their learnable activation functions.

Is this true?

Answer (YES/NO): NO